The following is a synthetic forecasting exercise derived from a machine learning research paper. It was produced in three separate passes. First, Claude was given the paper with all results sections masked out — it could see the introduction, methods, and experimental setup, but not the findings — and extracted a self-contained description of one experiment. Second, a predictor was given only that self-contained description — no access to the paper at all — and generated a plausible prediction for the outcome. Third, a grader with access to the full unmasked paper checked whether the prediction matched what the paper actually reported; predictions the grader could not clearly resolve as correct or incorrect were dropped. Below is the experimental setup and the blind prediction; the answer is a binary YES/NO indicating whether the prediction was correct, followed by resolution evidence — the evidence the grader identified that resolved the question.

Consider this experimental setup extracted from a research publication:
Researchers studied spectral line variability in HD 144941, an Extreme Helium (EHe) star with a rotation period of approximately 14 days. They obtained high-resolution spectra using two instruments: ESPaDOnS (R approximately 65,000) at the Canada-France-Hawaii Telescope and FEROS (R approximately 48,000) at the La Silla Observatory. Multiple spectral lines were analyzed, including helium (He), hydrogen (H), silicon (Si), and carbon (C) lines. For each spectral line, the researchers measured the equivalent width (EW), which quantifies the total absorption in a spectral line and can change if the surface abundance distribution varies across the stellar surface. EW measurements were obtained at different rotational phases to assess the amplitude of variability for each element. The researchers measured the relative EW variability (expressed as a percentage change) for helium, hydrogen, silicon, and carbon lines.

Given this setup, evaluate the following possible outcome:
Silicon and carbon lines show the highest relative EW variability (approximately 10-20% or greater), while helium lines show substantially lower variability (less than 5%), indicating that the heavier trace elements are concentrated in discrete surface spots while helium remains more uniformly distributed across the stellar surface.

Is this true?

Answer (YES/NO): YES